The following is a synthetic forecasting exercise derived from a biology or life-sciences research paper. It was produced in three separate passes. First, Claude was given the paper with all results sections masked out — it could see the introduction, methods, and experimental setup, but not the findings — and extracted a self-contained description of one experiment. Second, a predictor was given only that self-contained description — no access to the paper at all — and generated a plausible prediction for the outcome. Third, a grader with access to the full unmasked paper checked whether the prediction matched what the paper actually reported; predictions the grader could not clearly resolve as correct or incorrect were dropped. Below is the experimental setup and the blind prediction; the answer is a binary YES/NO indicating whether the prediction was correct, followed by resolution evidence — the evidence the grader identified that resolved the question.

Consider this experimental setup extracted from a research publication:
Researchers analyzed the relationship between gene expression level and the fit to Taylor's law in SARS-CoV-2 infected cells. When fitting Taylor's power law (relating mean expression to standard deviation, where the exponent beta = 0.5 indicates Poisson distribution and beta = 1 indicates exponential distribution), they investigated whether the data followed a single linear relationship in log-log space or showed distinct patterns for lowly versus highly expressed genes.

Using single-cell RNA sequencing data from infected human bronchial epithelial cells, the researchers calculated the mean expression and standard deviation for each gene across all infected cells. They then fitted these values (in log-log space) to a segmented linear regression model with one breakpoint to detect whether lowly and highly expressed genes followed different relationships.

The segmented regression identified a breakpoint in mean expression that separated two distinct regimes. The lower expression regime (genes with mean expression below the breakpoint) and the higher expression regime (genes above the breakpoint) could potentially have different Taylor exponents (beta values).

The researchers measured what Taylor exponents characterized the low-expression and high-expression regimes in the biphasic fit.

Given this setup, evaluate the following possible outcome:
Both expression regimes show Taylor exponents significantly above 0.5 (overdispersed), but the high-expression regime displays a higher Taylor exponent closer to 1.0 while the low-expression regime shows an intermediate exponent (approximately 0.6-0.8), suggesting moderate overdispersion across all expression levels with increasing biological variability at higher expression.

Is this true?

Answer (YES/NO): NO